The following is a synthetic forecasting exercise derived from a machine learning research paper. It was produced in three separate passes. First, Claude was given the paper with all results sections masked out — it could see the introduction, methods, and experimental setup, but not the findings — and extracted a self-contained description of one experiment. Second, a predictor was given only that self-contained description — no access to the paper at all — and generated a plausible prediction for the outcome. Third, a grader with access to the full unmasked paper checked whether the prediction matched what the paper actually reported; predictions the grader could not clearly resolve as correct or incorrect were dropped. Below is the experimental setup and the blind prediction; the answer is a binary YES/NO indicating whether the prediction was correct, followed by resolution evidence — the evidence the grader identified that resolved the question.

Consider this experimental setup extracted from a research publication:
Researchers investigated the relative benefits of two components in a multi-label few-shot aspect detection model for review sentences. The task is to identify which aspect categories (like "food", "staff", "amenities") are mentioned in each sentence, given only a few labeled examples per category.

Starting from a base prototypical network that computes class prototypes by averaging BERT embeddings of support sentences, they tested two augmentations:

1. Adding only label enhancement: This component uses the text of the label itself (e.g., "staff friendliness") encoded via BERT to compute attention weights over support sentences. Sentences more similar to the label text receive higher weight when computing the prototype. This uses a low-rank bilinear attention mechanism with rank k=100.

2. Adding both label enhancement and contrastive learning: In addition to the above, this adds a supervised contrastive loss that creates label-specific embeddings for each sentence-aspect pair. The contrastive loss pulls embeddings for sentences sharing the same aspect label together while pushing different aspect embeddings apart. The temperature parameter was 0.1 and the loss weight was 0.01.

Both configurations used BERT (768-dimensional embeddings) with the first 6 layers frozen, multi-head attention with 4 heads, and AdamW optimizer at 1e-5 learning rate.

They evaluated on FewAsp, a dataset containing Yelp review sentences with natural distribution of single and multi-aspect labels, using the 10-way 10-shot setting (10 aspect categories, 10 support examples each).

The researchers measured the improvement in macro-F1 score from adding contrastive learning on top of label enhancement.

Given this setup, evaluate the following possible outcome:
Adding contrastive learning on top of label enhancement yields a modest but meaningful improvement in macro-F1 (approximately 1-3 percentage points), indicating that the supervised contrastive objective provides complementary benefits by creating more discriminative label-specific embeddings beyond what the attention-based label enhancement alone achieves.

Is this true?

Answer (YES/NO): YES